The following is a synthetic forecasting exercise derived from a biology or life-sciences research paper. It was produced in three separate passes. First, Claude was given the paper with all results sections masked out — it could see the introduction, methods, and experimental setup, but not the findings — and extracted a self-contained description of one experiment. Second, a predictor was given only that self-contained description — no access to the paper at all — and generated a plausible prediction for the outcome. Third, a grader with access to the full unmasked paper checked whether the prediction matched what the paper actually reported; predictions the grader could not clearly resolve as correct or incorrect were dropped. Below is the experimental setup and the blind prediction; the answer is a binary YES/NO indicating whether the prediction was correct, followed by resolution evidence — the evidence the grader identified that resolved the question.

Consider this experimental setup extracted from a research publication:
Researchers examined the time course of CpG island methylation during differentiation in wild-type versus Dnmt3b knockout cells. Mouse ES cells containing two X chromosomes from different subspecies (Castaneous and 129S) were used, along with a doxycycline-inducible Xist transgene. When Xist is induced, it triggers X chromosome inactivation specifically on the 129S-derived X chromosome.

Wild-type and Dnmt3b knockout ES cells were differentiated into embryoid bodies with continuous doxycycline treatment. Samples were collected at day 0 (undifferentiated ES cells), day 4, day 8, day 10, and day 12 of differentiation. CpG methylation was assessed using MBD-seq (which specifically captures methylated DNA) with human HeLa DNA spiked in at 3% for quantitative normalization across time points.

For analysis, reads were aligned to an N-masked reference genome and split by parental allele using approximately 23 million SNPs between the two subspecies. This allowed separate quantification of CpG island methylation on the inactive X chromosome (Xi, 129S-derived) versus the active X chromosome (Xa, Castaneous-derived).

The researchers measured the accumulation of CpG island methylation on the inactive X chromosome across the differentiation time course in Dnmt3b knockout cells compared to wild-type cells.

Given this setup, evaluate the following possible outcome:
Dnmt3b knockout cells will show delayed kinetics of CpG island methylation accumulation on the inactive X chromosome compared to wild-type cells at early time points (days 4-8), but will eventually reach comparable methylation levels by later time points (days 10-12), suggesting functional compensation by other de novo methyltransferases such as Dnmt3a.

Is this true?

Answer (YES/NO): NO